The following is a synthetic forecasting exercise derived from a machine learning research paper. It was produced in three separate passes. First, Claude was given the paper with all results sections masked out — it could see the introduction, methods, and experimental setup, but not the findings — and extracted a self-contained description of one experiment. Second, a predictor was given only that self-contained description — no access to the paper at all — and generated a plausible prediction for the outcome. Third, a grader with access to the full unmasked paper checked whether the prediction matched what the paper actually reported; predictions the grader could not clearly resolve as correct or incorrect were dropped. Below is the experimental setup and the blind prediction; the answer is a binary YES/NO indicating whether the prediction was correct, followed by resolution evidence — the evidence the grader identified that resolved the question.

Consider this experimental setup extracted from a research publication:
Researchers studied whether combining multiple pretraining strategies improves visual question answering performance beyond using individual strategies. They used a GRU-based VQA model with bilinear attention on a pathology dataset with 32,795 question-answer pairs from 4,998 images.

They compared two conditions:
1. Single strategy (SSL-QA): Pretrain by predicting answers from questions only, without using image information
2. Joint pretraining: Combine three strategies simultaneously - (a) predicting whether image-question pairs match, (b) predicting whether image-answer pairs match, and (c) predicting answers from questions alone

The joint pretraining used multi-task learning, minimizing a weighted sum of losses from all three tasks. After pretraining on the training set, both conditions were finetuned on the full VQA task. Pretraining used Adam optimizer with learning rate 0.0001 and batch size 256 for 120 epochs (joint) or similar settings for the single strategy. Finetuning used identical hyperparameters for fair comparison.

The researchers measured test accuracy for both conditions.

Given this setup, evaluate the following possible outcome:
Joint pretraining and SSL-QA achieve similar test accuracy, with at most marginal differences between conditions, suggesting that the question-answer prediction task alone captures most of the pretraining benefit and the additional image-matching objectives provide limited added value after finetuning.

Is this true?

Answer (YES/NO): YES